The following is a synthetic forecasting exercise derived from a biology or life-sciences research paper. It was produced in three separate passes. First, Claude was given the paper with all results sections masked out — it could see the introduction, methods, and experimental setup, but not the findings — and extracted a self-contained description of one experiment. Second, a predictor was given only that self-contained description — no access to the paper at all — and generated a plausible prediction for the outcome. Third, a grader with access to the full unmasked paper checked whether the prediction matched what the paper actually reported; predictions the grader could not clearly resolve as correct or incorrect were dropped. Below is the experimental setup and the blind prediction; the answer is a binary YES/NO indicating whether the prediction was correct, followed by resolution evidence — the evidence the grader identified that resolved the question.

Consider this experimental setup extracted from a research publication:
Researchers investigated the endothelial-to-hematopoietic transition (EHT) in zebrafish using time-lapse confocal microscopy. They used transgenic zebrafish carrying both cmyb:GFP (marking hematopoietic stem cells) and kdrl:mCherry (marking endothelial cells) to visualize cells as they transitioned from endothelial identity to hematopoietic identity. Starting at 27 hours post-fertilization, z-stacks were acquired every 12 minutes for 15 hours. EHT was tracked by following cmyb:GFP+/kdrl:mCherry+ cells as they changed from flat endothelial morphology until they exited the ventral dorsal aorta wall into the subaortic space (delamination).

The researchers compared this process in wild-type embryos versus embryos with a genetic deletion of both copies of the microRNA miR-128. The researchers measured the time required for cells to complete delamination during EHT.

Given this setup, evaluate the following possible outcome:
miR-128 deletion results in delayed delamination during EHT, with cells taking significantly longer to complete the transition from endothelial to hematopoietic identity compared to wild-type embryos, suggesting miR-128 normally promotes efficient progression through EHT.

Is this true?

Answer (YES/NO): YES